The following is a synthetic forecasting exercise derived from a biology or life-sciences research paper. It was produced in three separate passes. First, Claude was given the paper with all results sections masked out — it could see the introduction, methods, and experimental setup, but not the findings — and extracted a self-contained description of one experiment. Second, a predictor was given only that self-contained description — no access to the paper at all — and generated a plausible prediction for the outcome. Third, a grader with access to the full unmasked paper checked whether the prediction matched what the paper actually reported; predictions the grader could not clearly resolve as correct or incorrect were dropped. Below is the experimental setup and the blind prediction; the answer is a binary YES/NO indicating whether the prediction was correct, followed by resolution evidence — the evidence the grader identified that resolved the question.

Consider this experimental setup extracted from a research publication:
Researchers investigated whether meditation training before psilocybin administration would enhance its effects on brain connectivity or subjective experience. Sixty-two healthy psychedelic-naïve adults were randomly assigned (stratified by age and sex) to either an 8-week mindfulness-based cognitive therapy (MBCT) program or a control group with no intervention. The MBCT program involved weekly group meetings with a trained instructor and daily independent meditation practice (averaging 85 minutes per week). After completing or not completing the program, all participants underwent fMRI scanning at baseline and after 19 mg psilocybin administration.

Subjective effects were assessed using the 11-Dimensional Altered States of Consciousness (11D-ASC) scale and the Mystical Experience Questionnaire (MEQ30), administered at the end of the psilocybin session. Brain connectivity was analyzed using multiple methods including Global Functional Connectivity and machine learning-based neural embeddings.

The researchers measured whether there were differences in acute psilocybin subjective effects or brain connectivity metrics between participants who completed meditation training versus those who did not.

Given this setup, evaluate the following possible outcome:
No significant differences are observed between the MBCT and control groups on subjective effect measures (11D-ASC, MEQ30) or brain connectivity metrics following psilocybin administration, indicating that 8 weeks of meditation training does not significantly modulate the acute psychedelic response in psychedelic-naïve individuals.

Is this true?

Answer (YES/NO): YES